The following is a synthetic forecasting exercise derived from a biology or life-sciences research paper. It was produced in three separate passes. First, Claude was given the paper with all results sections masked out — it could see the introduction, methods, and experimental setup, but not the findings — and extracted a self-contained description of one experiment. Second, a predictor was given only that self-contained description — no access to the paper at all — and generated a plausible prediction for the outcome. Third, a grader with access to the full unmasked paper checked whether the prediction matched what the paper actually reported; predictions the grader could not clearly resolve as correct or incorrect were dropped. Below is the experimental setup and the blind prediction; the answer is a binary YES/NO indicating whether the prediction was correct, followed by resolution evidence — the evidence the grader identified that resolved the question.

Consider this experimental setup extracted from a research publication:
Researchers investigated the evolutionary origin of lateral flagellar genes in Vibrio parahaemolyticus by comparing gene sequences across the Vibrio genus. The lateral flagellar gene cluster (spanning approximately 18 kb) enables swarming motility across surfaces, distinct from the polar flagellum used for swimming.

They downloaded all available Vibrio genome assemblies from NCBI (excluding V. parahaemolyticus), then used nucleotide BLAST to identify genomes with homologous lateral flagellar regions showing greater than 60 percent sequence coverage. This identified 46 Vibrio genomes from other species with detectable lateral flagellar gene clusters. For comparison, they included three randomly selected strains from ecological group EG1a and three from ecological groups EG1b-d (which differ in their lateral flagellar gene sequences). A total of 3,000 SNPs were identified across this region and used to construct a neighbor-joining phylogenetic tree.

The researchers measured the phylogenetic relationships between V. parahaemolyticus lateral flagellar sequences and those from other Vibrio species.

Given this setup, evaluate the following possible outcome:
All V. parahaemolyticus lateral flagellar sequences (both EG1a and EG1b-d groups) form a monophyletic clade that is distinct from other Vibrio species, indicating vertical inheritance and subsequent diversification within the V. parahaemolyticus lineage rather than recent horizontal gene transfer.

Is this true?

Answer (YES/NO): YES